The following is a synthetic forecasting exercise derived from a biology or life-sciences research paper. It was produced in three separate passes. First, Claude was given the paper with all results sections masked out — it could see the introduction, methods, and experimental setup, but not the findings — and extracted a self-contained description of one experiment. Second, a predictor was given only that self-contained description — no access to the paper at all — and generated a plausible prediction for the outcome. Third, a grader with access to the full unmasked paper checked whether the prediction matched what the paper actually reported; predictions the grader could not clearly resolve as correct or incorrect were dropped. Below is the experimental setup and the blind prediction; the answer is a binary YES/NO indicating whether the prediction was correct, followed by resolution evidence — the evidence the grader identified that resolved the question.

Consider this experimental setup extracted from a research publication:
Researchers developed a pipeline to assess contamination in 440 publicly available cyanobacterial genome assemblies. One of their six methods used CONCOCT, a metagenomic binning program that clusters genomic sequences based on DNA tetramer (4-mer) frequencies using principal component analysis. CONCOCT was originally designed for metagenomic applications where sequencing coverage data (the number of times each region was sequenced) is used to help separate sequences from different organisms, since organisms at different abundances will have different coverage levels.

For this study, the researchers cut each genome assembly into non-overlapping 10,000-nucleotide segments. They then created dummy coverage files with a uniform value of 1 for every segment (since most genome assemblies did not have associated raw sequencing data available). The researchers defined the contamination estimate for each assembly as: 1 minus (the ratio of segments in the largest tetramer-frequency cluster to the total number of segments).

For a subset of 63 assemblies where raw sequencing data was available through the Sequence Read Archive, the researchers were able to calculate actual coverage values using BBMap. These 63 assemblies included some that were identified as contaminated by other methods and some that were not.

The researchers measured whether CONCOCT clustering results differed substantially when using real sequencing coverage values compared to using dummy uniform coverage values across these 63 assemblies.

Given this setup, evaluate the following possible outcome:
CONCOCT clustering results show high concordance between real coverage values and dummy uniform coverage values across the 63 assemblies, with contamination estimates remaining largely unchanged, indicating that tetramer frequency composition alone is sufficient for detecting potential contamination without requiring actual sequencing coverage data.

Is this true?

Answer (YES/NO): NO